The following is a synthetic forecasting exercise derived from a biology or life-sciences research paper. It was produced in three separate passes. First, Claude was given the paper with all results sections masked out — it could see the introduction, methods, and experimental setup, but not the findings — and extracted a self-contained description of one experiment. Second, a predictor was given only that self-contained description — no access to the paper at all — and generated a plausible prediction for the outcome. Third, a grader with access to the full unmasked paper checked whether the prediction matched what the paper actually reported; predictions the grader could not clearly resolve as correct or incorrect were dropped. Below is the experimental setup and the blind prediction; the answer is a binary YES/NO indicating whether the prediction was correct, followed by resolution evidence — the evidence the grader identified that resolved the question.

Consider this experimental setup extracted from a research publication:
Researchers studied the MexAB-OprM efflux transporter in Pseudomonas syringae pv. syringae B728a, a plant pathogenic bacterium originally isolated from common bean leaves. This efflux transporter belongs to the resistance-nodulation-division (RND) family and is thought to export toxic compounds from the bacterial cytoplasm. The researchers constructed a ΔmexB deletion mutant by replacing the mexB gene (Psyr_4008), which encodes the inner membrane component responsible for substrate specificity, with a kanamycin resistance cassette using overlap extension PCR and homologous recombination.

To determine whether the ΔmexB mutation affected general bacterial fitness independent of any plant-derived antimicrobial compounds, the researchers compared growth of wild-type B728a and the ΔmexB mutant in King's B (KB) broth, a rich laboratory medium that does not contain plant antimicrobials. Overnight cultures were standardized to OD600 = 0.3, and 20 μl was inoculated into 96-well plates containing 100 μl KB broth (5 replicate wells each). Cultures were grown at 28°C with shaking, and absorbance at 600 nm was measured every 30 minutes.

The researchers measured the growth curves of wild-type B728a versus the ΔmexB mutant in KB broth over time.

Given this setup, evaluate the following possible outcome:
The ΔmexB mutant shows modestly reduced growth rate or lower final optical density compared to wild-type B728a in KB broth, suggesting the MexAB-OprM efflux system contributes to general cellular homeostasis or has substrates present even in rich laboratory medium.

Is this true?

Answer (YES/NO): NO